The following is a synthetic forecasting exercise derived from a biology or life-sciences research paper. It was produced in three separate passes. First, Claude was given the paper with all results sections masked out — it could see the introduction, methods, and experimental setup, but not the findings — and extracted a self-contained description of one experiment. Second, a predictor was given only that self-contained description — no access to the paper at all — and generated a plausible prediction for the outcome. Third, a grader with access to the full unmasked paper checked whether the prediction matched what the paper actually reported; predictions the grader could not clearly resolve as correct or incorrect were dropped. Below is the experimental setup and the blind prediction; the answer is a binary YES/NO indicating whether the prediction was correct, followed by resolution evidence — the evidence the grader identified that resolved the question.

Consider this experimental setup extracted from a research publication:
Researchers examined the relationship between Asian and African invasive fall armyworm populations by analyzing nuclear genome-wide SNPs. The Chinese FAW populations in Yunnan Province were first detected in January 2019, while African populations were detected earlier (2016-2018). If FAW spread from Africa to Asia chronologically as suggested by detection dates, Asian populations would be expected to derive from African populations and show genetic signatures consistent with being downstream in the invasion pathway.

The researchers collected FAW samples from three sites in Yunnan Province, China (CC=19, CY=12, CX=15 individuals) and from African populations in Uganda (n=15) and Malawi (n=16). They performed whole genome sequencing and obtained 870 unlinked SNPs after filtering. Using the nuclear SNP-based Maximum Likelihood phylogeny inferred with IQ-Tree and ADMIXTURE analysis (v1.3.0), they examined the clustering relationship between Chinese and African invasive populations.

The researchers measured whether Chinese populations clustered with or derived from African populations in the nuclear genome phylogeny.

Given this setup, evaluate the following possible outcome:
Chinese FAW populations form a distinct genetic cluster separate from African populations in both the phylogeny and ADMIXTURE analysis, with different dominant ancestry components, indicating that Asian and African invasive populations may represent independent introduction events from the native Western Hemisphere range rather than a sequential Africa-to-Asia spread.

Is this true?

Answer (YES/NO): NO